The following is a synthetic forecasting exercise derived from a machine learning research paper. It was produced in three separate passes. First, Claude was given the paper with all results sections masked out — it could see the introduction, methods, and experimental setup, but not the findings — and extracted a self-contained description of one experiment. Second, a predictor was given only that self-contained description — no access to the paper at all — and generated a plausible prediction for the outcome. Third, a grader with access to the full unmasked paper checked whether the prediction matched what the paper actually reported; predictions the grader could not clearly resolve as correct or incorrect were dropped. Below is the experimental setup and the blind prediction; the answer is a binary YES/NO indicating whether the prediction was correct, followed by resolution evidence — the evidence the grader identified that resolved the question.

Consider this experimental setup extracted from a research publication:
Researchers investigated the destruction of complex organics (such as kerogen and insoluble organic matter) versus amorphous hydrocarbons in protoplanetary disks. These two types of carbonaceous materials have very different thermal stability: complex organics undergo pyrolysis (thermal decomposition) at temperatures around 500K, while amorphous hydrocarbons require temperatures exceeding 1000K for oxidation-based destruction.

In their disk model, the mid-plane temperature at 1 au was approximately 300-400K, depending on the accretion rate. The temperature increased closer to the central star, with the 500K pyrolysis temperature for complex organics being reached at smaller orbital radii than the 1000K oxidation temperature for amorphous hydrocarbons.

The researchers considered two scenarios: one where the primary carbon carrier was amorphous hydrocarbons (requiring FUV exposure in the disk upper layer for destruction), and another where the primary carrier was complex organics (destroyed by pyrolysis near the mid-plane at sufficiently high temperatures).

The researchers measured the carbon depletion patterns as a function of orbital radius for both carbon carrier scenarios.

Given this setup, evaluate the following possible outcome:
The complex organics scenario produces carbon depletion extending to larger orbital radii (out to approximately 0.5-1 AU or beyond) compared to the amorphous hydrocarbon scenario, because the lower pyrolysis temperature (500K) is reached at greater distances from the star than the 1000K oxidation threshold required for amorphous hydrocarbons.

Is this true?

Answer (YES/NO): NO